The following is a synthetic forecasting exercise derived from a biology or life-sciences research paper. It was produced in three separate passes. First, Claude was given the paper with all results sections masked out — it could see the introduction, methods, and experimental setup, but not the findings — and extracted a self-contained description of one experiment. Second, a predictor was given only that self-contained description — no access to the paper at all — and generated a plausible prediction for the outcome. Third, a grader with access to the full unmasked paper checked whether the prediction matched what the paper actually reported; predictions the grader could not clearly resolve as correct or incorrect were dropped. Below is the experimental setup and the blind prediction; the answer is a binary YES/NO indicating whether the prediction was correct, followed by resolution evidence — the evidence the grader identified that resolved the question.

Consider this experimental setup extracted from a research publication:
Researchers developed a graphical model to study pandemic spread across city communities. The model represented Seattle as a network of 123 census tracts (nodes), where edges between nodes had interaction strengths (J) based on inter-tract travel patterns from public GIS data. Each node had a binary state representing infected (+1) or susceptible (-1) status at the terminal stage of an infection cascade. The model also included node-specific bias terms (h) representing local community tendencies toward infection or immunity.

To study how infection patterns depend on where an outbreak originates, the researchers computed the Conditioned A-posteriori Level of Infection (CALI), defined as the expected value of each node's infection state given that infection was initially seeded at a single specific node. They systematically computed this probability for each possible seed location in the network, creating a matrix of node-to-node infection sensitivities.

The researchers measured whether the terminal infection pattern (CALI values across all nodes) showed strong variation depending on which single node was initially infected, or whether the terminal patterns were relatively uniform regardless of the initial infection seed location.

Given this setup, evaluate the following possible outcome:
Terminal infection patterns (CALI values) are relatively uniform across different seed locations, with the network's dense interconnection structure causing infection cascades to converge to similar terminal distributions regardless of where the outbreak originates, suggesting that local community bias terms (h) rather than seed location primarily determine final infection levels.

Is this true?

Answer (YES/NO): NO